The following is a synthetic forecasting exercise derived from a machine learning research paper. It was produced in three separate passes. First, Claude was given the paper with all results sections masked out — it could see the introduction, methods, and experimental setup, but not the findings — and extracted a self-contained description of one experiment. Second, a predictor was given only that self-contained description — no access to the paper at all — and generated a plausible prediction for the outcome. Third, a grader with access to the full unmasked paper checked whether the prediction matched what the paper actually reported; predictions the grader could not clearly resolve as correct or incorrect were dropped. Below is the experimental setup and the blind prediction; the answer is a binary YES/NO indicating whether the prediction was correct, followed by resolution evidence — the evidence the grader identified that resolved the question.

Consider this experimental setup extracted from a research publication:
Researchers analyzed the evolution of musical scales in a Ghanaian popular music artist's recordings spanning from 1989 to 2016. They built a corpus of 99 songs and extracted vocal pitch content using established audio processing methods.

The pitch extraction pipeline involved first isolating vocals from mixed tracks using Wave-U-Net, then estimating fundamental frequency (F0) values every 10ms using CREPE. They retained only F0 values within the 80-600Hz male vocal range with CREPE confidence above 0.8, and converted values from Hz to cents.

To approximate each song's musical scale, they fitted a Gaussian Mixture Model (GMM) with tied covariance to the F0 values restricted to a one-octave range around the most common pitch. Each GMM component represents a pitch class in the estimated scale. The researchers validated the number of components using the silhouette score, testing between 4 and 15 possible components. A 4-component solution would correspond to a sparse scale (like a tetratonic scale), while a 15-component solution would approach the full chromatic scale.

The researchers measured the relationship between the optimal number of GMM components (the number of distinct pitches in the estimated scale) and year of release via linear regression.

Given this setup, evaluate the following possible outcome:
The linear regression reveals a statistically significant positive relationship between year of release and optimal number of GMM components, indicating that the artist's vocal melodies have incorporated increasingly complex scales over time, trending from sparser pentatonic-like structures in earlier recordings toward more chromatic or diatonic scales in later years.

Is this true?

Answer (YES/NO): YES